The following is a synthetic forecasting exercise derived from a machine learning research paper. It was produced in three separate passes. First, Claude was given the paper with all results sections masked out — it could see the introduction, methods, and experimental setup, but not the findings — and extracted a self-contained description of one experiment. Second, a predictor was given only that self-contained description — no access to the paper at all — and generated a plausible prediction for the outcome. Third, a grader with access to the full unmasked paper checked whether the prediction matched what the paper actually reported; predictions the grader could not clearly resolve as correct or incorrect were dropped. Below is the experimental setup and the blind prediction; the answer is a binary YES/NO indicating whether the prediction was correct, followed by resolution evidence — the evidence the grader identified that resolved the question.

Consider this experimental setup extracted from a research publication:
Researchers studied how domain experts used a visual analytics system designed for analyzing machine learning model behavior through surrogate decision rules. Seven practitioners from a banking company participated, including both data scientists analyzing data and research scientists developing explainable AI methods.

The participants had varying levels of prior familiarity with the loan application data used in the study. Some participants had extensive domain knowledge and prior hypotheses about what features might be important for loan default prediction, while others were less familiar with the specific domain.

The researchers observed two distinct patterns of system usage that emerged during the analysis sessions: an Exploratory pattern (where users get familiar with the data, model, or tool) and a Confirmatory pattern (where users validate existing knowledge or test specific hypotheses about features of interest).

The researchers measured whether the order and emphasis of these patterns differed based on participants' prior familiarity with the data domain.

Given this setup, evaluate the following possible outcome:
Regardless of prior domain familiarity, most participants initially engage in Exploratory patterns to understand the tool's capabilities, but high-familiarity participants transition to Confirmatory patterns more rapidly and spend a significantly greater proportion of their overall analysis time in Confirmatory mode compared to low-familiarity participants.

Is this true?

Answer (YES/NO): NO